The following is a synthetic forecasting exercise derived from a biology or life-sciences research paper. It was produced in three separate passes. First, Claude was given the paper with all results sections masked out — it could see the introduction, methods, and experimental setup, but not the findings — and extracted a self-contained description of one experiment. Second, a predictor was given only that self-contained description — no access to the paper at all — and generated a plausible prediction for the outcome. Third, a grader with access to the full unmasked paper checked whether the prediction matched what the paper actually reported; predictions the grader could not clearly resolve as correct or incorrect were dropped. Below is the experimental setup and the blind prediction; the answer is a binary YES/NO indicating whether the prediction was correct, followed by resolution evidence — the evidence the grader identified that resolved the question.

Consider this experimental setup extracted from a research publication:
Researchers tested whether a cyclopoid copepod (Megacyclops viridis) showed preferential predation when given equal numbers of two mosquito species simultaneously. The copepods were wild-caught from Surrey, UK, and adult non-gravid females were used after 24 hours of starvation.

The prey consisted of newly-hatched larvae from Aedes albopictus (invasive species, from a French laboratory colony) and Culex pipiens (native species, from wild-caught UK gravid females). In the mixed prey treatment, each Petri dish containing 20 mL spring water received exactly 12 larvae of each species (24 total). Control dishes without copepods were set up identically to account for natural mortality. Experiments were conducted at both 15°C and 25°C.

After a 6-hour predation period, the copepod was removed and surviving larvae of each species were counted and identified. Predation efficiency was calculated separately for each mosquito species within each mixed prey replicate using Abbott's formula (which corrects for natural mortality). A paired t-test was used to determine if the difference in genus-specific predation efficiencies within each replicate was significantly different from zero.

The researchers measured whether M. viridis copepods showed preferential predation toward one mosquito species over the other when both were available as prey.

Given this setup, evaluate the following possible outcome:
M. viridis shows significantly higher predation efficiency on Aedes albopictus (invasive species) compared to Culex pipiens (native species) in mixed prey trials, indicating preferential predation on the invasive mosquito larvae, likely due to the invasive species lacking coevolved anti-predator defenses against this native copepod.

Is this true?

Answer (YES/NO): NO